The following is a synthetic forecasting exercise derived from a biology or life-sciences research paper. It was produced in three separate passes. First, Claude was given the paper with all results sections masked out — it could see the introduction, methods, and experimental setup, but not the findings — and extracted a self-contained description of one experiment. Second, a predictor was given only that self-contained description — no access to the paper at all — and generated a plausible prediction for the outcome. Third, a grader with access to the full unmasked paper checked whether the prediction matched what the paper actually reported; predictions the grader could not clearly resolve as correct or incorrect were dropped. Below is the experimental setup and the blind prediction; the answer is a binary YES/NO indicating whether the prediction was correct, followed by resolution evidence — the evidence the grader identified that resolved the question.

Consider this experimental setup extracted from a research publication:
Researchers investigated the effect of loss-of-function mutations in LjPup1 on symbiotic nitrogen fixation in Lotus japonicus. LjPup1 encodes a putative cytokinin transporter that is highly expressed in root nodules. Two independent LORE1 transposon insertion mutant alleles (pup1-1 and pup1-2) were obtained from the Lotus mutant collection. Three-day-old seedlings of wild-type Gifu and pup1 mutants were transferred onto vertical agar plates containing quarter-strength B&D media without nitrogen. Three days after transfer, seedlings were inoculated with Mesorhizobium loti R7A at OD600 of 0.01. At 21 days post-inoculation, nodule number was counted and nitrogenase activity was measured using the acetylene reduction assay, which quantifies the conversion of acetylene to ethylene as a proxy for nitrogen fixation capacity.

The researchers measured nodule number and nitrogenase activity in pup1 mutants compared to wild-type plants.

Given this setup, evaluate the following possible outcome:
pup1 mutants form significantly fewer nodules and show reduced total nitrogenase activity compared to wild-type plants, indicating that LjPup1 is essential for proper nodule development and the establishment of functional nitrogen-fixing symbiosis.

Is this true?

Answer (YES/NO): NO